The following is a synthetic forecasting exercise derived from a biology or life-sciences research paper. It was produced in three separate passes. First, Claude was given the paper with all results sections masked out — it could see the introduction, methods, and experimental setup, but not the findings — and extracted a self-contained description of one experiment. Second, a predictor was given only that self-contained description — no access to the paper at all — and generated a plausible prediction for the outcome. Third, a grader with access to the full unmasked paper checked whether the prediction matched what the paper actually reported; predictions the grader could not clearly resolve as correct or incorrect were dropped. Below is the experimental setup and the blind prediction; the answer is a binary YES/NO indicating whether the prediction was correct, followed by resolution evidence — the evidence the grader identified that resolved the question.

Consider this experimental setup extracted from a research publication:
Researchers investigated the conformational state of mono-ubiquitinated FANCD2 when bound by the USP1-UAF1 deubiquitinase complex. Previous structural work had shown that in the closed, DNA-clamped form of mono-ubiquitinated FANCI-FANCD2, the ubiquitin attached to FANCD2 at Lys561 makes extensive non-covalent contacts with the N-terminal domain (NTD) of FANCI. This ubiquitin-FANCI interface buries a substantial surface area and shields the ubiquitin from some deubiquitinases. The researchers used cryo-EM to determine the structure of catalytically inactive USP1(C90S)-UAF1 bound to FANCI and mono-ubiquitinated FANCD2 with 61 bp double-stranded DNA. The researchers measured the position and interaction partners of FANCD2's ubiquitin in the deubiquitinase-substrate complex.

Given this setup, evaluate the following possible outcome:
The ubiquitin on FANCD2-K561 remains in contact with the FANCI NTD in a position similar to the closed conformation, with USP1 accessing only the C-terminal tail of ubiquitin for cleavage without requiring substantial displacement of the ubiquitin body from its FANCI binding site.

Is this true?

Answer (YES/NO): NO